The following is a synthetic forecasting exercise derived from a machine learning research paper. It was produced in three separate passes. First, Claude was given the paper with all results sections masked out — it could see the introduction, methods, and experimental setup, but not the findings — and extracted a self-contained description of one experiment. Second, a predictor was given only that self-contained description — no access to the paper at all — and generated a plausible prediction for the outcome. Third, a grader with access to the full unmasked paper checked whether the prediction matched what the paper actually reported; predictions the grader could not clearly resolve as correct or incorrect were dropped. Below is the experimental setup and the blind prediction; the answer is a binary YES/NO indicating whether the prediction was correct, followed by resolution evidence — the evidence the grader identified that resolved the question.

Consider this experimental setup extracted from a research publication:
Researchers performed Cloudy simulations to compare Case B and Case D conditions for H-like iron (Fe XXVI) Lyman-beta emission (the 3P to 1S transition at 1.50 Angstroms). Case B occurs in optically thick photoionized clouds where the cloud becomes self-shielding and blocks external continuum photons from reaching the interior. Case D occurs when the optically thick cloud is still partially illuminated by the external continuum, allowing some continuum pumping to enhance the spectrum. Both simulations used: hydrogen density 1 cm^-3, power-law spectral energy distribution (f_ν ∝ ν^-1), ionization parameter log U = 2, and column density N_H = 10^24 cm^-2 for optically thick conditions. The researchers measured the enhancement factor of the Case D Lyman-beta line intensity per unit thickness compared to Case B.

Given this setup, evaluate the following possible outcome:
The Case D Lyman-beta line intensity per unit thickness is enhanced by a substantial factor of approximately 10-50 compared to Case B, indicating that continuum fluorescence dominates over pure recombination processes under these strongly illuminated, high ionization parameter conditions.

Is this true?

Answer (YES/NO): NO